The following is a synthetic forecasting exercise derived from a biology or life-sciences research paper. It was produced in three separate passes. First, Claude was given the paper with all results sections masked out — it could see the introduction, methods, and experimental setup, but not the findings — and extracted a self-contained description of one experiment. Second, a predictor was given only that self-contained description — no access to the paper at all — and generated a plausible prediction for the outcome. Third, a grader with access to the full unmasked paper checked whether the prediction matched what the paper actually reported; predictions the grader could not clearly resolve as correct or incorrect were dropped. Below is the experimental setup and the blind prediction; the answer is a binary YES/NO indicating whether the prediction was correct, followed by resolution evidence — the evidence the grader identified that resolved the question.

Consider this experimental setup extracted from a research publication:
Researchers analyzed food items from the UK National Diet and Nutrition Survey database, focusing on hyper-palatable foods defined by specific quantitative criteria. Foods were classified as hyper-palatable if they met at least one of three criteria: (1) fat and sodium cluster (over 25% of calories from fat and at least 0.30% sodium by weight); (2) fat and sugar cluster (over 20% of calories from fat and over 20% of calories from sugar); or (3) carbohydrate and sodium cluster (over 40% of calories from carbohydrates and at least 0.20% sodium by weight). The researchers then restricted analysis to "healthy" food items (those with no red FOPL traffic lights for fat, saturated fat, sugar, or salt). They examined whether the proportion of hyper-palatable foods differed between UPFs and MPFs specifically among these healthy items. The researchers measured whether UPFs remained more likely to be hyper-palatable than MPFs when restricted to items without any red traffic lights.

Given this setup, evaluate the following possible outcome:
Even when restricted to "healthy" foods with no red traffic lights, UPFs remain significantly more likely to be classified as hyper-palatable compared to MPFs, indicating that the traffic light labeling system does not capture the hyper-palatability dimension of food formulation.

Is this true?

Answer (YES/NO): YES